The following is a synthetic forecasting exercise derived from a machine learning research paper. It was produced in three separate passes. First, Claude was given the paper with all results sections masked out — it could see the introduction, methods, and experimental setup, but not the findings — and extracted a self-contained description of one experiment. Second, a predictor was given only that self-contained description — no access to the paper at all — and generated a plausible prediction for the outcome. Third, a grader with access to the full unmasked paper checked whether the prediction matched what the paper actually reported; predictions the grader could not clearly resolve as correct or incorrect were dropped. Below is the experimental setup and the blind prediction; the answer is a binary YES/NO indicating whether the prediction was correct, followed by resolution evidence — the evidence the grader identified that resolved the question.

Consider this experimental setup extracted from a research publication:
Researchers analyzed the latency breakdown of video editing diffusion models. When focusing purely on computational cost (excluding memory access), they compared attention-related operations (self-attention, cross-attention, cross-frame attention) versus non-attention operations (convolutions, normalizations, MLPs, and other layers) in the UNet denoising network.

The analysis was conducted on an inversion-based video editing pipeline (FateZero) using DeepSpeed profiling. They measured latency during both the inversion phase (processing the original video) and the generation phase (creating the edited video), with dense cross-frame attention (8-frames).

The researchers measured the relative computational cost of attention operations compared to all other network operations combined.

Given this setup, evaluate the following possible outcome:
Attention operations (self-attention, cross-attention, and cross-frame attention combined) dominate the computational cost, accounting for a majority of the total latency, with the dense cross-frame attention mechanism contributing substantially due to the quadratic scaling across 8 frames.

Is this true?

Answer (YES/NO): YES